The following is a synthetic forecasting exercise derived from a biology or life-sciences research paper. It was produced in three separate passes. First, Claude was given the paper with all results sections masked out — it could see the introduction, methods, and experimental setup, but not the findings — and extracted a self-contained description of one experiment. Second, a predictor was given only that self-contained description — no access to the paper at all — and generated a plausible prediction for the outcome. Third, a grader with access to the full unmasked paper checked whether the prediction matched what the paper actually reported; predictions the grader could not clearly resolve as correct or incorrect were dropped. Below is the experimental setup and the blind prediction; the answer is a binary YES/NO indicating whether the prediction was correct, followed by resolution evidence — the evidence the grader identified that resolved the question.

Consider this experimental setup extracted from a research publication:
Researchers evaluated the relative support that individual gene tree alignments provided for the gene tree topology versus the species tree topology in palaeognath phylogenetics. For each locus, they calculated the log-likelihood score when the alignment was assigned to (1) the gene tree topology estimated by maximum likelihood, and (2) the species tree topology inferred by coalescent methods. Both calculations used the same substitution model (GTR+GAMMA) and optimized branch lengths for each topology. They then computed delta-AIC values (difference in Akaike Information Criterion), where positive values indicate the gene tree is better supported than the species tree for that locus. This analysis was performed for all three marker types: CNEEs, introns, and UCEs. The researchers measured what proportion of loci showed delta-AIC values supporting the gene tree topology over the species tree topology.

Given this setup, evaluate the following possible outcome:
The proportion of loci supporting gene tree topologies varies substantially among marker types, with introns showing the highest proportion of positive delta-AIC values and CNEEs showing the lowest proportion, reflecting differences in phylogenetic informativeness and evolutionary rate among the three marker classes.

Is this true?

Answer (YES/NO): NO